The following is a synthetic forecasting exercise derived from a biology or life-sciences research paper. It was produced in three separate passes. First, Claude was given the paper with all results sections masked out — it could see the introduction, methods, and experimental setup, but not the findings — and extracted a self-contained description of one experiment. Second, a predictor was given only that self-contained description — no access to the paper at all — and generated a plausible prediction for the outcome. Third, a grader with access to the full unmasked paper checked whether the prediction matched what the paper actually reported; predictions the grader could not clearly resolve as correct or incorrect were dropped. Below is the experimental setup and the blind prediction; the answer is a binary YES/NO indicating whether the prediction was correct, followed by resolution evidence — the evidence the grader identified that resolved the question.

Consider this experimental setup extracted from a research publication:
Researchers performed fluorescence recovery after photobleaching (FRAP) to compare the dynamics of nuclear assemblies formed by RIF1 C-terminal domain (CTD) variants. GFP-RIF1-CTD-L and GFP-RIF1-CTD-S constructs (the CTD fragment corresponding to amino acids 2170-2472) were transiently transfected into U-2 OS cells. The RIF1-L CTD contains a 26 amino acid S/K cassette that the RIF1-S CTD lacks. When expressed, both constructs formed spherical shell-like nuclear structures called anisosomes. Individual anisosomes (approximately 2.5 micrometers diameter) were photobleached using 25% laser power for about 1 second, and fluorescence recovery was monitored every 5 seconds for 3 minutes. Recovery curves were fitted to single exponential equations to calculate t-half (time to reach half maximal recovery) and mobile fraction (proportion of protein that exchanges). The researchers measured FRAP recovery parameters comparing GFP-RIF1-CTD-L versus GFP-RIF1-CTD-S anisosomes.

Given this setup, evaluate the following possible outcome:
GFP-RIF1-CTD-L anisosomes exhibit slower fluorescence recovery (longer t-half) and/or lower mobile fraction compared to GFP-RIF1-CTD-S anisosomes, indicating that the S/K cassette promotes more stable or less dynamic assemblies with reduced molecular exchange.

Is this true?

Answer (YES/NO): YES